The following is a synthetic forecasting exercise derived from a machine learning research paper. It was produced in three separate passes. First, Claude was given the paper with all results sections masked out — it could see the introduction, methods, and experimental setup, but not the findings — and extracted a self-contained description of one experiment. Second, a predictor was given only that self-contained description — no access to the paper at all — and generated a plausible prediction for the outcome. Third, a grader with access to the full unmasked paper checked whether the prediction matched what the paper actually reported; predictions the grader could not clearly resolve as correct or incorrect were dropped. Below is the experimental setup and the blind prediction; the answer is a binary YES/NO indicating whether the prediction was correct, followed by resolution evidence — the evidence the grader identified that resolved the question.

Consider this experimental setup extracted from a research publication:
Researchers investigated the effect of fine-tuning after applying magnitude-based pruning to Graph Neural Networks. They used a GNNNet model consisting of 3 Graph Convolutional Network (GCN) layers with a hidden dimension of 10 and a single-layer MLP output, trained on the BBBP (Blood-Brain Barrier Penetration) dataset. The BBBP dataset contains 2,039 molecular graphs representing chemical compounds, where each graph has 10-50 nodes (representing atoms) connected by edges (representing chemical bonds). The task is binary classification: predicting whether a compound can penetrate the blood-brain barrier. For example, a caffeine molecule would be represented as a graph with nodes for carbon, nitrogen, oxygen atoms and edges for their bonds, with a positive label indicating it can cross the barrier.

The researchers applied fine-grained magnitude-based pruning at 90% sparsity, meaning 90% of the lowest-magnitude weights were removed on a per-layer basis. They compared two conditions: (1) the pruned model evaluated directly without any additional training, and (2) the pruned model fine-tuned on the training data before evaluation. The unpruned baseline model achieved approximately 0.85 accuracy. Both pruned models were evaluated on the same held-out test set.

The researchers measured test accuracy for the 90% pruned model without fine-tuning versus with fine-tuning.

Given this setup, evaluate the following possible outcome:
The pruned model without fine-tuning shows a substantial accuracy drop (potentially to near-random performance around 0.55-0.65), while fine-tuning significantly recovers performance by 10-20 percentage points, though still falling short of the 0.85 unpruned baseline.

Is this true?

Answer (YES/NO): NO